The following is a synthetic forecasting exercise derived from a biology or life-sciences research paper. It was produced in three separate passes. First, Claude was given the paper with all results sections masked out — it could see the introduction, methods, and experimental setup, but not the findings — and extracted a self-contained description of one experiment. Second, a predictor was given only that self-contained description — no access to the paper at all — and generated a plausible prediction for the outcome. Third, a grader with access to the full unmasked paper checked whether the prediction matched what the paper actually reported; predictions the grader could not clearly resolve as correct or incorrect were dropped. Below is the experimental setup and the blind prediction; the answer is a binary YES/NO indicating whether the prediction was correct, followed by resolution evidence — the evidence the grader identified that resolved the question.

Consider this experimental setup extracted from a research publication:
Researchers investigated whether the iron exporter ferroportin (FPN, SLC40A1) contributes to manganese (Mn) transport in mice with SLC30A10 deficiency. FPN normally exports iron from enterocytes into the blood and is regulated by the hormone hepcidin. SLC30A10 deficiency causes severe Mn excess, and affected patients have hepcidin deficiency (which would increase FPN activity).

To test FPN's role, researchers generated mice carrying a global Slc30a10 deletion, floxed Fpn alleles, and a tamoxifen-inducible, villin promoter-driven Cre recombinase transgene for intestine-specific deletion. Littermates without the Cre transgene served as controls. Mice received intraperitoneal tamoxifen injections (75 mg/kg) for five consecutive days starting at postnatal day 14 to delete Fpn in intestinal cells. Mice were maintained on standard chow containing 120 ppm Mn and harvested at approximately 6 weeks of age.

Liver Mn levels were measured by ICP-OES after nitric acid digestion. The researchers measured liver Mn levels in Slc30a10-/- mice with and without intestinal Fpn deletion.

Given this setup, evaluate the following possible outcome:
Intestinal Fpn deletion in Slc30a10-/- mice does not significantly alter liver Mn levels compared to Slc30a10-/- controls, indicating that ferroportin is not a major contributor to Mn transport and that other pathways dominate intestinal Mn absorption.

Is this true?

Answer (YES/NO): NO